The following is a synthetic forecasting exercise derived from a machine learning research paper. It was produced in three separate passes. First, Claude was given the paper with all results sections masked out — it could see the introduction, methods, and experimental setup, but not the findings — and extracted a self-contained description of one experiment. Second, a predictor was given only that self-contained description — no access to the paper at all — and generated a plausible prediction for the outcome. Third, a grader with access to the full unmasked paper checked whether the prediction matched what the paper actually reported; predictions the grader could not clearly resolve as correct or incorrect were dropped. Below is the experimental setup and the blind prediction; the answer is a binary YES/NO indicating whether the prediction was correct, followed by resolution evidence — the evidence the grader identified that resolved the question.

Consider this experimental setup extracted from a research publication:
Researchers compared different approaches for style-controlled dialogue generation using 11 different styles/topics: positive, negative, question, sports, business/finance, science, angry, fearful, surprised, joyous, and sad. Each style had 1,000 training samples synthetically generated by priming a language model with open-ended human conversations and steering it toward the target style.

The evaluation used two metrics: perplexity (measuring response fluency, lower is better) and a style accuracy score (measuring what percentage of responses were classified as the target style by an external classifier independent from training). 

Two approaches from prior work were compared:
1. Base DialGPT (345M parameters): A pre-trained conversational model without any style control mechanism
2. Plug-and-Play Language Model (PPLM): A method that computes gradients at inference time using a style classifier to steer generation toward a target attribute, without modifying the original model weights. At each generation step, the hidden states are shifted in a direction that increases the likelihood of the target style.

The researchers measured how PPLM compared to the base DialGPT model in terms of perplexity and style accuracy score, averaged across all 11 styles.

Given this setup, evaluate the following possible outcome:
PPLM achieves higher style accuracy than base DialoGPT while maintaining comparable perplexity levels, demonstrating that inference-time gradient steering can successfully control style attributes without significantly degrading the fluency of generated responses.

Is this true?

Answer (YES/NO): NO